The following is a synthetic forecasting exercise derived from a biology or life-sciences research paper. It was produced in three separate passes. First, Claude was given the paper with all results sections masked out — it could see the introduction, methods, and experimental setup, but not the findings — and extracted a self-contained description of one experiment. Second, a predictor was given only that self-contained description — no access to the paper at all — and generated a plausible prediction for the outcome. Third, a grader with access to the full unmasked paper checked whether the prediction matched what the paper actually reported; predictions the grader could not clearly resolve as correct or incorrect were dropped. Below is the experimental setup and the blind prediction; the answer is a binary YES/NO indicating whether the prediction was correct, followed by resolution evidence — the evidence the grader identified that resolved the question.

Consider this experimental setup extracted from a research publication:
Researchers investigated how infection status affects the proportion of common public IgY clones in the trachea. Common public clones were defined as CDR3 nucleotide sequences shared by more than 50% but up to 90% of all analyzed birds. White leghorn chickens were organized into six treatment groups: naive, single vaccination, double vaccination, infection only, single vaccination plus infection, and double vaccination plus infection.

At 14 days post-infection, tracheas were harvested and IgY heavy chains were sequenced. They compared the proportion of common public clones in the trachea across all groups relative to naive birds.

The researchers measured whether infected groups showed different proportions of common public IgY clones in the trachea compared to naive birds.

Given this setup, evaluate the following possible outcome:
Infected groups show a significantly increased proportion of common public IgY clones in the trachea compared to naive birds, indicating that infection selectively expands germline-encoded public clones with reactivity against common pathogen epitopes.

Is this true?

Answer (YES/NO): YES